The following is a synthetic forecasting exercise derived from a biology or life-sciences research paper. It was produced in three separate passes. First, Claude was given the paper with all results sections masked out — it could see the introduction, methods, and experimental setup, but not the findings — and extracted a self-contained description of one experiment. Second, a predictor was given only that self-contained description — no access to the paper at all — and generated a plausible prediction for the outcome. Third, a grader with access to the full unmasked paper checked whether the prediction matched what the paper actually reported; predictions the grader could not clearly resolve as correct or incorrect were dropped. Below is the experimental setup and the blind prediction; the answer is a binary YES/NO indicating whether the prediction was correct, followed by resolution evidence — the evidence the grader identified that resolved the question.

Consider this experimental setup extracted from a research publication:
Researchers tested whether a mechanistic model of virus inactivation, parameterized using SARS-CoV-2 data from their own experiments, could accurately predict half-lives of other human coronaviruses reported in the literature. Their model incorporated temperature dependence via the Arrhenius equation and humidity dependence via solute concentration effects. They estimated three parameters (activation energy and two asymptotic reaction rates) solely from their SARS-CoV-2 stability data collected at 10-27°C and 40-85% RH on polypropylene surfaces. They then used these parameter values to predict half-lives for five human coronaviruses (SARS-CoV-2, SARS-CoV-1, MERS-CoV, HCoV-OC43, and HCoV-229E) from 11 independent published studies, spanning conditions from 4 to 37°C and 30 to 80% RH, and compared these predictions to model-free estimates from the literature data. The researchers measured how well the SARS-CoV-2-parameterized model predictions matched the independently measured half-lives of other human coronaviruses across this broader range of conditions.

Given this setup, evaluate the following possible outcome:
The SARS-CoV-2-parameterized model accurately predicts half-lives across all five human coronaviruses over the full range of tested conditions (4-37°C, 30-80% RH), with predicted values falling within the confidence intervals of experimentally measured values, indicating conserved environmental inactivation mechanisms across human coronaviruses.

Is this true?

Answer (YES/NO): YES